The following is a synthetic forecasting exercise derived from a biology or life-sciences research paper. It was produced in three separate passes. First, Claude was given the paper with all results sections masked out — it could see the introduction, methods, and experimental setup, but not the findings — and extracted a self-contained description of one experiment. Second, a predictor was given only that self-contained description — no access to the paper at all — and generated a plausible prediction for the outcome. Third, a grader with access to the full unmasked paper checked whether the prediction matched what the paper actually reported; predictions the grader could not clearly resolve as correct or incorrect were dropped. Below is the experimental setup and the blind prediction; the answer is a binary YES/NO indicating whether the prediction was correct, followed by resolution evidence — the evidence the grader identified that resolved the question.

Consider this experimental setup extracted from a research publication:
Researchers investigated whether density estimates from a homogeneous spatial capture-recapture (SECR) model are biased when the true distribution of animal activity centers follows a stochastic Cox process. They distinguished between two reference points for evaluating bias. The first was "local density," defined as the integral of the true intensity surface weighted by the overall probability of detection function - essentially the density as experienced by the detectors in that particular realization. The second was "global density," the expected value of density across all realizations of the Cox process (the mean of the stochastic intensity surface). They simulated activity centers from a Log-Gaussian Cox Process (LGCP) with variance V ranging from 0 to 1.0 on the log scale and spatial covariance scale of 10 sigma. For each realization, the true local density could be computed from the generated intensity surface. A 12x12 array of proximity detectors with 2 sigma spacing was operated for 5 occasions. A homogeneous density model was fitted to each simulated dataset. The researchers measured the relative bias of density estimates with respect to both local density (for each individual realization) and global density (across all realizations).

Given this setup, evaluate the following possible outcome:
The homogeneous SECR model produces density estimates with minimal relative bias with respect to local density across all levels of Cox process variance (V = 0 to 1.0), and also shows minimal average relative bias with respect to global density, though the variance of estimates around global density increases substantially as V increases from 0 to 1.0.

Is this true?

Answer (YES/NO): YES